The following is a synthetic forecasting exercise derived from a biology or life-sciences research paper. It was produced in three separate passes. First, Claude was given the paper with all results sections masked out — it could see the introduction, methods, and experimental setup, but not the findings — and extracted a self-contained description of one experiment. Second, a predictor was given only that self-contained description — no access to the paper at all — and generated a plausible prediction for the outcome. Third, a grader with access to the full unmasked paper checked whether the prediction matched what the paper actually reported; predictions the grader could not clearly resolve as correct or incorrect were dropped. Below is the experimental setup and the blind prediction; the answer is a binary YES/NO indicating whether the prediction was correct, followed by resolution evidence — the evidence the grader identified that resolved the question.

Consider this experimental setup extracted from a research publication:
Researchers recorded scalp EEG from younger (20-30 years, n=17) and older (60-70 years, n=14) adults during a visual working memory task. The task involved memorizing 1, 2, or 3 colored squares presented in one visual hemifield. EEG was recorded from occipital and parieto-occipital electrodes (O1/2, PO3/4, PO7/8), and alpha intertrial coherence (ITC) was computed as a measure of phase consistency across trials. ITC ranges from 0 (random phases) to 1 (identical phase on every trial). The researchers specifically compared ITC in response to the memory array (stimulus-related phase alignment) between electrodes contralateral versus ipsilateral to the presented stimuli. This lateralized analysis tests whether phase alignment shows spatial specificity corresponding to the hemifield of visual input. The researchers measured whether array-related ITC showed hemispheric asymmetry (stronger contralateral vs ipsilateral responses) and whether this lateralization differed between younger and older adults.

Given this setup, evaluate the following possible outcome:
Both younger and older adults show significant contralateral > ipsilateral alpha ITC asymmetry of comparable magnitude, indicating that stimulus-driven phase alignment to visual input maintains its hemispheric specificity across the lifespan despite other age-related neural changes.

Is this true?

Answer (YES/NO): NO